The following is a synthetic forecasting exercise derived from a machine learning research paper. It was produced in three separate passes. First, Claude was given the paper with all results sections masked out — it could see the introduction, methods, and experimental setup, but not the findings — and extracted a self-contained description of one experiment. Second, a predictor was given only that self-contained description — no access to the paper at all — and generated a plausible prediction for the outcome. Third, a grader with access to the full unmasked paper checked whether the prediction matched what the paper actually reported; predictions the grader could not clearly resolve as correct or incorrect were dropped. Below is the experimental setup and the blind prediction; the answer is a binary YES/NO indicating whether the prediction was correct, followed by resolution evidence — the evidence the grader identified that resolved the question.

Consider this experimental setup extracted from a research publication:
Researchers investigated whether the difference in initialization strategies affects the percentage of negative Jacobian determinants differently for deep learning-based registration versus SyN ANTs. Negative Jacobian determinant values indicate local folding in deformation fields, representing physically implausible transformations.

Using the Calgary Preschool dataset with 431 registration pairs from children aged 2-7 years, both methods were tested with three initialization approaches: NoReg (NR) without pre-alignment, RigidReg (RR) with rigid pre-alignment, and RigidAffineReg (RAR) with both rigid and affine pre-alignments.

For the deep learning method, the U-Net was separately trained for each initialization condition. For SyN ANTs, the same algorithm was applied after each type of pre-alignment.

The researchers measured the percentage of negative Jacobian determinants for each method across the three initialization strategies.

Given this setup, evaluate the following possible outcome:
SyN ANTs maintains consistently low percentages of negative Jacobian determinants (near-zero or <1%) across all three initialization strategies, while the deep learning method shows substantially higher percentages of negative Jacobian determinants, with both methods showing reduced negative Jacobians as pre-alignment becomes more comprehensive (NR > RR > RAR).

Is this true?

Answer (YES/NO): NO